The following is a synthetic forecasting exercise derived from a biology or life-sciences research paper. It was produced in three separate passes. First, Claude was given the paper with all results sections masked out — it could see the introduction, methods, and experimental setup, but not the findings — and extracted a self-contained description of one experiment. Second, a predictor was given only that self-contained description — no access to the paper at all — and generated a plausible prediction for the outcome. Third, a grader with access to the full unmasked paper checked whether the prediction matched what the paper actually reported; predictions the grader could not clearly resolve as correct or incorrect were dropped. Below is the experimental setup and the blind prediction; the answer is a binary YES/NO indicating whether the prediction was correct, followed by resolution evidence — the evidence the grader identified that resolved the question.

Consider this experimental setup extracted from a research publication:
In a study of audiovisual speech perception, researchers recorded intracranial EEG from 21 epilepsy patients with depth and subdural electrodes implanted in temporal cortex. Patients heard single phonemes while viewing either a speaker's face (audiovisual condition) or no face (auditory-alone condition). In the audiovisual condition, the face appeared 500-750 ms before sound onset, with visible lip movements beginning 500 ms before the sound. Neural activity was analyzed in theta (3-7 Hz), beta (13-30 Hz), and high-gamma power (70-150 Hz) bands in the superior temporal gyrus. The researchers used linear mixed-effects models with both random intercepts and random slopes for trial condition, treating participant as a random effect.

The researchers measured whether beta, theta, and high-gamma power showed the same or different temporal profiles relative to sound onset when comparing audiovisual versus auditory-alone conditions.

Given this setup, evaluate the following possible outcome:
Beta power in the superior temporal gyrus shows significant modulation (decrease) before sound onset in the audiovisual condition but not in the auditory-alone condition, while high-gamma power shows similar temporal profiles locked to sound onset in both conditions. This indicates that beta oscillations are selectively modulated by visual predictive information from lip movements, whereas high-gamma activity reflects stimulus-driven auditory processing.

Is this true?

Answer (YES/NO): NO